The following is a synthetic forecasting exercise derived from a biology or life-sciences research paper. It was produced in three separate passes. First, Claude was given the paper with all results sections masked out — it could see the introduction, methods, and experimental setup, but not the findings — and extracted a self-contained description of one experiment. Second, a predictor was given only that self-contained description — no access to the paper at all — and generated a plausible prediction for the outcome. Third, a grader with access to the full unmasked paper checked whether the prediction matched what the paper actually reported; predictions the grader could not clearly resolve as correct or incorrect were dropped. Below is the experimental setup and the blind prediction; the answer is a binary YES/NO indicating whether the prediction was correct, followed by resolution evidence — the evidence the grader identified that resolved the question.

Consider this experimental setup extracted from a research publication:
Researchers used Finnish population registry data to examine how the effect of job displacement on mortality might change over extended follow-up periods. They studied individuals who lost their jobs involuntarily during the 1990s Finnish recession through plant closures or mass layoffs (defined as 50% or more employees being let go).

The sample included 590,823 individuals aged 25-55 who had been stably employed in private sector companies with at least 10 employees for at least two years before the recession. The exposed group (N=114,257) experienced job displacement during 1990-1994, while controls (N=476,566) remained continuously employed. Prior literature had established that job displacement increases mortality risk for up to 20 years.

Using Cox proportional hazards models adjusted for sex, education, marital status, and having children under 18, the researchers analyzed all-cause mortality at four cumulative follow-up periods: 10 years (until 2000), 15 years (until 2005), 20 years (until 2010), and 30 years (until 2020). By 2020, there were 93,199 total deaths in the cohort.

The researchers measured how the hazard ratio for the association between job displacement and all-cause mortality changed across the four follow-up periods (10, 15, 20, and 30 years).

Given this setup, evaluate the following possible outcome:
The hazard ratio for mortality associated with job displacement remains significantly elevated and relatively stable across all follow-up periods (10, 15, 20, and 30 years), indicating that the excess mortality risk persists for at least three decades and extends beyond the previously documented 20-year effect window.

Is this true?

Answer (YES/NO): NO